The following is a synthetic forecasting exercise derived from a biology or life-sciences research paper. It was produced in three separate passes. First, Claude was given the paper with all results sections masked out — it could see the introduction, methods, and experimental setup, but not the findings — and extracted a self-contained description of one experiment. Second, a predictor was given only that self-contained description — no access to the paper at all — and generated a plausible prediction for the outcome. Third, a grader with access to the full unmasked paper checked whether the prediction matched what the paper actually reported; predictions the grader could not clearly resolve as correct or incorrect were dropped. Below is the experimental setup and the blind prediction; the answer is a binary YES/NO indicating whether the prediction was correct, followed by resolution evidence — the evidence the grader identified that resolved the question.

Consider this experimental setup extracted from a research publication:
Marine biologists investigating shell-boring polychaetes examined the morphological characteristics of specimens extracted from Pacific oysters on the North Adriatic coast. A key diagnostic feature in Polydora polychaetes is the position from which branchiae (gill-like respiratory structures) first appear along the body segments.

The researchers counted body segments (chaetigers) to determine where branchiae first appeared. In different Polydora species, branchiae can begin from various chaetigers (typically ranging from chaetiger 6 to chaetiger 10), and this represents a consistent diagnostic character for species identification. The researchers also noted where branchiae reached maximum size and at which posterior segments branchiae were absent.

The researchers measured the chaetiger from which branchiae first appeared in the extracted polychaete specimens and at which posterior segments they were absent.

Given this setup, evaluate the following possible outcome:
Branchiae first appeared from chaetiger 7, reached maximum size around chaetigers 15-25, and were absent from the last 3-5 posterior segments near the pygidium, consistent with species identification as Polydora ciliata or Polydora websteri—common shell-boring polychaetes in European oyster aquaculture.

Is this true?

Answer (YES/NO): NO